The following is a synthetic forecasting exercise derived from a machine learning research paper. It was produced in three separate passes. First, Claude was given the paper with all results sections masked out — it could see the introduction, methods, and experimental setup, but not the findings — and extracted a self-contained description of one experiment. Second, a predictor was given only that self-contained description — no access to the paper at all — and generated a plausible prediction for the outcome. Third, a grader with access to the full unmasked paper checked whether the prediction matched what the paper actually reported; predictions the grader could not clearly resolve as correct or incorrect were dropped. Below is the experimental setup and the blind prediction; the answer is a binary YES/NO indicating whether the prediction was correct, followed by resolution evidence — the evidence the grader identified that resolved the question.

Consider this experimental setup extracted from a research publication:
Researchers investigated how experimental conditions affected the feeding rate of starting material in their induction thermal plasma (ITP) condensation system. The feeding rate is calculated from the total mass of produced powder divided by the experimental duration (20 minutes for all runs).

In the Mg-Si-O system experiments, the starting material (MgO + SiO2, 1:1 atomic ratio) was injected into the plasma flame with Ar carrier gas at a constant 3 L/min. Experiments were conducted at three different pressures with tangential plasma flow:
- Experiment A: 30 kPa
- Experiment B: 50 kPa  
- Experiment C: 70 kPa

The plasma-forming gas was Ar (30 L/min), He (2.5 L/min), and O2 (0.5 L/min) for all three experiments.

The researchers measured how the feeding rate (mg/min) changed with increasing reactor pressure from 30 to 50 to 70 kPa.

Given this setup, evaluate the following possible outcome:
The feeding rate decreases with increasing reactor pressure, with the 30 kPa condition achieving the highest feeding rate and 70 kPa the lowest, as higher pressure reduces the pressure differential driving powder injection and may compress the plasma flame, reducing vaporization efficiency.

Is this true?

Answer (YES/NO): NO